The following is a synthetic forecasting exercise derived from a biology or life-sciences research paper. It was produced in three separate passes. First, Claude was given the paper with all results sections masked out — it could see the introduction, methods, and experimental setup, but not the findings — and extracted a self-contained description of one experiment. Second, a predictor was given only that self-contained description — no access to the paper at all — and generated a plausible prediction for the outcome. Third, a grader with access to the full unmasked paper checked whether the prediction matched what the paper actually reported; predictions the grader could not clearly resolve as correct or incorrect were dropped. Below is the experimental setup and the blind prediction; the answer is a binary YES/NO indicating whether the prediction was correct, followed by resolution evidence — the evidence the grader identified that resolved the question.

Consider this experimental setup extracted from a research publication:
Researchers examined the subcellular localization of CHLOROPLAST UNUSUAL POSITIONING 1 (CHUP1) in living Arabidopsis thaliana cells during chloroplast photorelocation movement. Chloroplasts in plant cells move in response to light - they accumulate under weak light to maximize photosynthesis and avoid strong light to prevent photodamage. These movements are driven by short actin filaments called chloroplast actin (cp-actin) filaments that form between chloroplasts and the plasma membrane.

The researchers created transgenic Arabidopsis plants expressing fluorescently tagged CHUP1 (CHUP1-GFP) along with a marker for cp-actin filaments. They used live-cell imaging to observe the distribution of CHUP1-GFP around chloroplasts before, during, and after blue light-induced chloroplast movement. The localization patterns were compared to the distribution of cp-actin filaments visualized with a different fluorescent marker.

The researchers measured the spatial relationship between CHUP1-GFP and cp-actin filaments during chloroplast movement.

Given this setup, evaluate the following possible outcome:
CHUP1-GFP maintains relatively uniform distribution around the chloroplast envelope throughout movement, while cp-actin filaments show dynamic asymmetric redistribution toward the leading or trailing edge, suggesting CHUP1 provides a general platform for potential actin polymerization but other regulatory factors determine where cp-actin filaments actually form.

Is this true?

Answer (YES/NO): NO